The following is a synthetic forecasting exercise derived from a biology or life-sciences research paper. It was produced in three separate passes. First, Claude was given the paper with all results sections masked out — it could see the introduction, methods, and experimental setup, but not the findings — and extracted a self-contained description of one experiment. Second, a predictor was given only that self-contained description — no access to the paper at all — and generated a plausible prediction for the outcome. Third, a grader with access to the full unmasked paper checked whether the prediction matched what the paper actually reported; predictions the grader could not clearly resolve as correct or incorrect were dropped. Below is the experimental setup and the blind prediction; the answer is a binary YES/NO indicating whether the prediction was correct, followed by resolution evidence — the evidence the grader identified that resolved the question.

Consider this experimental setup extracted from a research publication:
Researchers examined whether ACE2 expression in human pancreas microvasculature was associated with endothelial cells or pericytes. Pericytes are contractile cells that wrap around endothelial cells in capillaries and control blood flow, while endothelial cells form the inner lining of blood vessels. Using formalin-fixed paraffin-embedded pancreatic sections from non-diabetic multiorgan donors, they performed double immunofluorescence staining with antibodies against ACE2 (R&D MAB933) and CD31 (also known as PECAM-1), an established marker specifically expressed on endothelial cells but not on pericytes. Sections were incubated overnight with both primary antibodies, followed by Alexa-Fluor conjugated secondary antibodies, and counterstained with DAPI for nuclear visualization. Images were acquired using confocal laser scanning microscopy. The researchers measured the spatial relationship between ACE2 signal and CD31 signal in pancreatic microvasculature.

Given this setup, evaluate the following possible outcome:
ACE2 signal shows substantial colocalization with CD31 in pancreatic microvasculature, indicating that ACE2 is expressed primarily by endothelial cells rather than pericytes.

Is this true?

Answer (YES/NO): NO